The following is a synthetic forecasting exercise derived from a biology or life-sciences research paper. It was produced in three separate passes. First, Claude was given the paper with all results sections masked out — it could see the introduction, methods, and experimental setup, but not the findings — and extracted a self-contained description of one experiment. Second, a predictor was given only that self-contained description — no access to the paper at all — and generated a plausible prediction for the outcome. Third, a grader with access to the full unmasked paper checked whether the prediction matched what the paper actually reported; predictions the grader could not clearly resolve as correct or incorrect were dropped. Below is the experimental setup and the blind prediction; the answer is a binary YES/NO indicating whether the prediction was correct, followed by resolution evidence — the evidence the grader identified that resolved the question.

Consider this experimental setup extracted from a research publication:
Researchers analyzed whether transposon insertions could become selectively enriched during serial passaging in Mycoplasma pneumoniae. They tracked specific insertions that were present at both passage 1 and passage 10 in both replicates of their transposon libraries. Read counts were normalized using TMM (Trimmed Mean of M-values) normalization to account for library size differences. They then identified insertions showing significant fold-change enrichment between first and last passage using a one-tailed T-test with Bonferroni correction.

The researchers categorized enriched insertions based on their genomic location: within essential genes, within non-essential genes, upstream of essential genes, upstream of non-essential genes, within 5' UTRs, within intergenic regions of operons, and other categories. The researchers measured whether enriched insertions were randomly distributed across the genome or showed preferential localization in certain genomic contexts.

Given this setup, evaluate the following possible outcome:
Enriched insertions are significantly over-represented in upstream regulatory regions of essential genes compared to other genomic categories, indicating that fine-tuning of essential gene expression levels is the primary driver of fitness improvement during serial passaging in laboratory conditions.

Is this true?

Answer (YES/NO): NO